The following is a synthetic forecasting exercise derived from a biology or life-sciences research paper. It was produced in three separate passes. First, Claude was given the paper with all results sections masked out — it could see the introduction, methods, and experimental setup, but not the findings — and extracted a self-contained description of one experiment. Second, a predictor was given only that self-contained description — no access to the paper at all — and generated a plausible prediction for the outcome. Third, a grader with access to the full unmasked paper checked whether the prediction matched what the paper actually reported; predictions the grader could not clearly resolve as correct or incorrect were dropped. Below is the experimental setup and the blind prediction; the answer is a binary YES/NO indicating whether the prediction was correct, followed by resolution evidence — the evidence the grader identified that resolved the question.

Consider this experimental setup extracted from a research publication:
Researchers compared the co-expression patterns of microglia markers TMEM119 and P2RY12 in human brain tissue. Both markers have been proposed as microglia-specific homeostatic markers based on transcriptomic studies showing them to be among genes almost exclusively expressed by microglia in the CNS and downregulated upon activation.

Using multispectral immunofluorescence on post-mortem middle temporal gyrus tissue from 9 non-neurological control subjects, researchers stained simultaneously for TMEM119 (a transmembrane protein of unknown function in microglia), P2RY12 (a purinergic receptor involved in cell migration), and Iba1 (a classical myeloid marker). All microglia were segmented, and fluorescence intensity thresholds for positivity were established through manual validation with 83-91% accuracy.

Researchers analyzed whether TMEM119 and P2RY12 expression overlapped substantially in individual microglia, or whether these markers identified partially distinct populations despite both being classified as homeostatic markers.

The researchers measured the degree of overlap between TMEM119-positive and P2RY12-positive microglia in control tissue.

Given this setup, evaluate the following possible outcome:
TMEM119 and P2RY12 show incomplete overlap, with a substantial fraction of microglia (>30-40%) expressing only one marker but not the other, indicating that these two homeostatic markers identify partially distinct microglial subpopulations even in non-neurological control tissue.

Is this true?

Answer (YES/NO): NO